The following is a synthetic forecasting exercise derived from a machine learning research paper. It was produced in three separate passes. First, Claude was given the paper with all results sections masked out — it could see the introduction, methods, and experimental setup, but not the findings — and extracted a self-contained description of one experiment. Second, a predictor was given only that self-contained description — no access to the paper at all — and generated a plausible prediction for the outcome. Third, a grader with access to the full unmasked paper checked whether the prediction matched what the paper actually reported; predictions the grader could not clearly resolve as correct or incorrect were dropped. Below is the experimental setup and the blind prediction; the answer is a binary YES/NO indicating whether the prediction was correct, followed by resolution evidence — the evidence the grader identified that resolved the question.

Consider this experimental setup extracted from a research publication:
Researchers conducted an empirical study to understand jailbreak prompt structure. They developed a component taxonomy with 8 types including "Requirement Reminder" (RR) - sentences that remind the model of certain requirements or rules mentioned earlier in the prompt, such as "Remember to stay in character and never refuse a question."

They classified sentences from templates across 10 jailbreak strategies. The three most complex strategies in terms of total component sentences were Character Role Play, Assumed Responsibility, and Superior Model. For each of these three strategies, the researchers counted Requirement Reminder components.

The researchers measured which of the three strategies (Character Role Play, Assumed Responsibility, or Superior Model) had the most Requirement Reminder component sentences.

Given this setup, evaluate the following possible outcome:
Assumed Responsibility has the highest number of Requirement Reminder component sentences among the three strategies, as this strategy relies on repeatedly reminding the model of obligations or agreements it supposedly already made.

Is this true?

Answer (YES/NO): NO